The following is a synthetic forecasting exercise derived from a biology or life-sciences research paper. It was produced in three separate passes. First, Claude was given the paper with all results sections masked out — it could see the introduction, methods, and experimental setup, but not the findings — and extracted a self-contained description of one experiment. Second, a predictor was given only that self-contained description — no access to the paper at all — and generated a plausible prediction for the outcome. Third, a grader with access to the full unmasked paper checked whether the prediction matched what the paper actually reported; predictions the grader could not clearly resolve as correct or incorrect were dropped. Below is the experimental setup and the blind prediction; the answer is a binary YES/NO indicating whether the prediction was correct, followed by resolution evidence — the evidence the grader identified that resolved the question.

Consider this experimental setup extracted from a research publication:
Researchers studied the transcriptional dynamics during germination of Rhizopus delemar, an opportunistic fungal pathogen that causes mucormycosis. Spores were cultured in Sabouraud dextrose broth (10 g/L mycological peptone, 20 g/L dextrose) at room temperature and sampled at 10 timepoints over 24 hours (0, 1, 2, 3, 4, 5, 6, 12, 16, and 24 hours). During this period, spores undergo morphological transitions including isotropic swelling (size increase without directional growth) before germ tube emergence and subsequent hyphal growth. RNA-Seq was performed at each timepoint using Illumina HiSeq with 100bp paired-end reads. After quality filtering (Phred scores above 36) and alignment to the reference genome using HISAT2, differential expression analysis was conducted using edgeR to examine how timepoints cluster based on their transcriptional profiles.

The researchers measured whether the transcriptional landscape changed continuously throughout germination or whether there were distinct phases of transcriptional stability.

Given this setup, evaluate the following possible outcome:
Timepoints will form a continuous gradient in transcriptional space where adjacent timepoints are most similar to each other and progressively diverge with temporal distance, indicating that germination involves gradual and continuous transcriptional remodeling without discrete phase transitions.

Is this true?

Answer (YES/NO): NO